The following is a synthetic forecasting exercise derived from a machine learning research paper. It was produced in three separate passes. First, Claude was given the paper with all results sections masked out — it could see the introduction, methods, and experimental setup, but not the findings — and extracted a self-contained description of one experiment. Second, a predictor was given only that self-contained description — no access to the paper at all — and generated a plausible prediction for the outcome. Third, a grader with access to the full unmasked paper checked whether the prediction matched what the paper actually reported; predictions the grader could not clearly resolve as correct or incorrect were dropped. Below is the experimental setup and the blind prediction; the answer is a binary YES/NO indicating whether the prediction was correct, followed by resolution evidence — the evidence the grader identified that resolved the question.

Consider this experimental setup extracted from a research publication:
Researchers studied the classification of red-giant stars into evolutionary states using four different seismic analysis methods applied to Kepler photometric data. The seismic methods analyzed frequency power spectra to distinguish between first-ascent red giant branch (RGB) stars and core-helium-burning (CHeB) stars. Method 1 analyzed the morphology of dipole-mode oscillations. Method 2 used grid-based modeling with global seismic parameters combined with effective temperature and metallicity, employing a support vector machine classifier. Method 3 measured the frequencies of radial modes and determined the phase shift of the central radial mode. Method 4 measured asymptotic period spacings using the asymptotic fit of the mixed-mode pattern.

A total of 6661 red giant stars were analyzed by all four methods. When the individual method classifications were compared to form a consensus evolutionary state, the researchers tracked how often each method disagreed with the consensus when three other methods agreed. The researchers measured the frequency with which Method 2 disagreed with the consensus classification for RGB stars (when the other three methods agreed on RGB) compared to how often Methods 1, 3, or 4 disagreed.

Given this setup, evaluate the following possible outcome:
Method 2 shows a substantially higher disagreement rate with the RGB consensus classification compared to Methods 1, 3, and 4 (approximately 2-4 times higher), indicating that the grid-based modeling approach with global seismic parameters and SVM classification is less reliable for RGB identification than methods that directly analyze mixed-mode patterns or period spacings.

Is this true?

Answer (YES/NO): NO